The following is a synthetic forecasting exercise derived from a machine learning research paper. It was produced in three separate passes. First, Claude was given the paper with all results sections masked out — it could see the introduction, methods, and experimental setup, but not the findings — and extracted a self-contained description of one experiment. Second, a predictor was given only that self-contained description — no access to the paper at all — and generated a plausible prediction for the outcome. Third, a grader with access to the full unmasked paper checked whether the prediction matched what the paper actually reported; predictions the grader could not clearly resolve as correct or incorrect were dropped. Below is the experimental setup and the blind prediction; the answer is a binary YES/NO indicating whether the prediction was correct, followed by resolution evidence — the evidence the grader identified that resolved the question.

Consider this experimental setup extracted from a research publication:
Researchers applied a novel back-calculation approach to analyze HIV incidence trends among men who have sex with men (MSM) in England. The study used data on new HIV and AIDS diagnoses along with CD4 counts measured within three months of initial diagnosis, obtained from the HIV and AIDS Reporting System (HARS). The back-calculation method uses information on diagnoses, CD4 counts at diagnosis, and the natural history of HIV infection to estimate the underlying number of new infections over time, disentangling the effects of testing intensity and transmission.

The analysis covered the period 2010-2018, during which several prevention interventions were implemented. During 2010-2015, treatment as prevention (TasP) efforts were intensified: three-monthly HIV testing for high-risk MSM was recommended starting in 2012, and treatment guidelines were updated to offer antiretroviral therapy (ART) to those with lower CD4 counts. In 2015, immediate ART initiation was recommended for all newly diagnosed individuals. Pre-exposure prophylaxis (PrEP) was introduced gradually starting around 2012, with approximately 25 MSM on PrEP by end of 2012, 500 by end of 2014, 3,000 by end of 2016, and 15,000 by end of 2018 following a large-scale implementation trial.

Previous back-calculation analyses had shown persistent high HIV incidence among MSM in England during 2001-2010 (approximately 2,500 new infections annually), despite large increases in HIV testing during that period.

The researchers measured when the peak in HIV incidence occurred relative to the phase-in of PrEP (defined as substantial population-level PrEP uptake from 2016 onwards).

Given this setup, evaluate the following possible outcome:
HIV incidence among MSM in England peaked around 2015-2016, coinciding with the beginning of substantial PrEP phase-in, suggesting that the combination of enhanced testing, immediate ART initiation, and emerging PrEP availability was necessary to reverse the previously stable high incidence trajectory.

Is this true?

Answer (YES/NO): NO